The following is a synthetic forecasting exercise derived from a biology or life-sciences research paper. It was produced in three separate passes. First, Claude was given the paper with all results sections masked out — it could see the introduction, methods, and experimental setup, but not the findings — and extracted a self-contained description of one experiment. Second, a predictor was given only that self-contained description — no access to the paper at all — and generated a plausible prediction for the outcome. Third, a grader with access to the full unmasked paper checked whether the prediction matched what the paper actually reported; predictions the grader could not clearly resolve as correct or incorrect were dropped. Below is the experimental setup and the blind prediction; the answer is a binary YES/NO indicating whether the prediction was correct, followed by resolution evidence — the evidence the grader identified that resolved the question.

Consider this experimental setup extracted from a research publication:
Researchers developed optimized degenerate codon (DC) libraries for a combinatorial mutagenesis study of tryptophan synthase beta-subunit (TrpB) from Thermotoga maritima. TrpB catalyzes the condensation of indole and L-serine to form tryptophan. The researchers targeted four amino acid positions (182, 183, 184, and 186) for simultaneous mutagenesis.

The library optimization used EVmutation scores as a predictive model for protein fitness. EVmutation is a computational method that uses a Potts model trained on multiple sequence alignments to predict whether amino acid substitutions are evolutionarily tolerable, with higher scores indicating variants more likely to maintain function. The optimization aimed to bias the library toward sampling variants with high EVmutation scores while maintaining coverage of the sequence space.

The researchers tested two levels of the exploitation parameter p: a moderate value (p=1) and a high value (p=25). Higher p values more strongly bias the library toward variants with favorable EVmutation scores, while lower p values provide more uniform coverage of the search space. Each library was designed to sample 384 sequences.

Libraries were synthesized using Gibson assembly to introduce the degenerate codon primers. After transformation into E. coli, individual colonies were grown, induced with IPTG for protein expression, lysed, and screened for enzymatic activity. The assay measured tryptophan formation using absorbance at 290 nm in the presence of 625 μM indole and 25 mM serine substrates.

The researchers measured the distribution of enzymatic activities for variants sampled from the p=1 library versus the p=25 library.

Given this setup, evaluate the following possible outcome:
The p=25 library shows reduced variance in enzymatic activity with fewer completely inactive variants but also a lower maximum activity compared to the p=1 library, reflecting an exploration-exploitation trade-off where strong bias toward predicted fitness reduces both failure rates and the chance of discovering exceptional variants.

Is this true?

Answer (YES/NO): NO